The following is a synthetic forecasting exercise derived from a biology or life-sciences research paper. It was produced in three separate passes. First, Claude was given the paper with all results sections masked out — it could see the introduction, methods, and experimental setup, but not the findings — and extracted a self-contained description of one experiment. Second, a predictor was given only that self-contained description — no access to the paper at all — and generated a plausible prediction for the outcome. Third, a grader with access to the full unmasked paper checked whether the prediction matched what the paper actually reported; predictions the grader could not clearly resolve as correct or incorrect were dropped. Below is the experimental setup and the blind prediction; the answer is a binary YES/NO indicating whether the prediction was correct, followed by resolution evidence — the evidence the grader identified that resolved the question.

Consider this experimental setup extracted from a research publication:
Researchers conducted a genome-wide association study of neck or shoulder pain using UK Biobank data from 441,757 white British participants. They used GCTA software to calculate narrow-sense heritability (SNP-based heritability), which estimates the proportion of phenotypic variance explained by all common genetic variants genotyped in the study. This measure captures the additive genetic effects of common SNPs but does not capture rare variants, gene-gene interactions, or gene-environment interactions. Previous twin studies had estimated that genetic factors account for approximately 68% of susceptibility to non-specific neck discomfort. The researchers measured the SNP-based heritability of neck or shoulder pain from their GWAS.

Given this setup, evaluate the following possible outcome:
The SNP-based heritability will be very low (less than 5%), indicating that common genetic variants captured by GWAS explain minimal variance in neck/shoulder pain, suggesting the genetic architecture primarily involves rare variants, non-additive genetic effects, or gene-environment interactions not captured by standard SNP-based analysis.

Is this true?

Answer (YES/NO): NO